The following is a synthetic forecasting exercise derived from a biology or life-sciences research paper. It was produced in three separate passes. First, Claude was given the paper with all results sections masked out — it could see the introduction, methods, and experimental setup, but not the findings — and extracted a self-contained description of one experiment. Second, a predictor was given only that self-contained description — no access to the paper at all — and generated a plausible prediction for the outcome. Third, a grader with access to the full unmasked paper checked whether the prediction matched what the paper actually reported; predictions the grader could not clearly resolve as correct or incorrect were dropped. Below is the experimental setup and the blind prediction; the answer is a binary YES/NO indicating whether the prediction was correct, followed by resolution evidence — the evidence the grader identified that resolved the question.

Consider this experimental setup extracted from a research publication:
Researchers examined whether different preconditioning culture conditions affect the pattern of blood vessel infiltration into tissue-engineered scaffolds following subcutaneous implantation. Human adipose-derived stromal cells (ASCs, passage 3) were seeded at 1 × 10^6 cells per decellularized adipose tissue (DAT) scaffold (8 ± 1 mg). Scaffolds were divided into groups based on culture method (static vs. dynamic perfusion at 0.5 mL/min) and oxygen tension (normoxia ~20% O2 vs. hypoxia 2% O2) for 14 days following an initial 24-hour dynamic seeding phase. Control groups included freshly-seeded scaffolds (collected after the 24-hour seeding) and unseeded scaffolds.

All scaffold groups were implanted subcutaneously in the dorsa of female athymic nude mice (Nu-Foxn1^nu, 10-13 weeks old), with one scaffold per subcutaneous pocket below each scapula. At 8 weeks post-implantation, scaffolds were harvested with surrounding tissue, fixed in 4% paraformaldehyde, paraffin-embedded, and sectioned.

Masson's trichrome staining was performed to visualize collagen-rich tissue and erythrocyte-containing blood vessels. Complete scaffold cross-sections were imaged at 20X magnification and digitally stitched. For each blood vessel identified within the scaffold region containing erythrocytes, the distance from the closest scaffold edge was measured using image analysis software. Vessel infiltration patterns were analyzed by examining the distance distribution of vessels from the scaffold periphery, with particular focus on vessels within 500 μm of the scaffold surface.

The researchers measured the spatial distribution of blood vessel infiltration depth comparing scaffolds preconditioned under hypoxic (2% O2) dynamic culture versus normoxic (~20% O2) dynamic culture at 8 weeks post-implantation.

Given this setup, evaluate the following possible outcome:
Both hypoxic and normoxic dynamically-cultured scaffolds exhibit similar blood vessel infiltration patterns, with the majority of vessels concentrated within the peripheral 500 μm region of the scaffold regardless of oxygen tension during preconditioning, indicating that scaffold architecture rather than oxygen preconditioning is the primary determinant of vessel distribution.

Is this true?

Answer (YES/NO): NO